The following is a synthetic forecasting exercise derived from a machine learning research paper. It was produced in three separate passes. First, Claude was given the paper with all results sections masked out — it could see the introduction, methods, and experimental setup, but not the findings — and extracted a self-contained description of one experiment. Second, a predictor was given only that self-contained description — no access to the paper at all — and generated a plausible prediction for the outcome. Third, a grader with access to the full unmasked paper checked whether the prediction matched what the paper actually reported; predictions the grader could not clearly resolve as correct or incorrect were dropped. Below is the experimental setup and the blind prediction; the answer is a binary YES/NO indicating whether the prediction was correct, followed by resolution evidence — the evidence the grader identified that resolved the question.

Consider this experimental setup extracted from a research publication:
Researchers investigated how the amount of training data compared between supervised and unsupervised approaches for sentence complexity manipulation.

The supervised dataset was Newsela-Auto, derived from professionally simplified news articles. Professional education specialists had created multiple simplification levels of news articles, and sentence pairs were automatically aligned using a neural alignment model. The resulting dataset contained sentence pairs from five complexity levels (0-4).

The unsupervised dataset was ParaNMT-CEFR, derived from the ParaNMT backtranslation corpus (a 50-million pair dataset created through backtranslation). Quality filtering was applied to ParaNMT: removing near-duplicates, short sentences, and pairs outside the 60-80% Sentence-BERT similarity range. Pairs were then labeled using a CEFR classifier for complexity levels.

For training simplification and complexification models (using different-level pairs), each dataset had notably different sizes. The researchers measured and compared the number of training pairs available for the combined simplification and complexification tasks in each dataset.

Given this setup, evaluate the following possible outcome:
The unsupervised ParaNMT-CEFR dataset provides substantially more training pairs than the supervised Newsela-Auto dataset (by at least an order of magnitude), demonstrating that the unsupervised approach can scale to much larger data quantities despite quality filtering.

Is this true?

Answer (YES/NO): NO